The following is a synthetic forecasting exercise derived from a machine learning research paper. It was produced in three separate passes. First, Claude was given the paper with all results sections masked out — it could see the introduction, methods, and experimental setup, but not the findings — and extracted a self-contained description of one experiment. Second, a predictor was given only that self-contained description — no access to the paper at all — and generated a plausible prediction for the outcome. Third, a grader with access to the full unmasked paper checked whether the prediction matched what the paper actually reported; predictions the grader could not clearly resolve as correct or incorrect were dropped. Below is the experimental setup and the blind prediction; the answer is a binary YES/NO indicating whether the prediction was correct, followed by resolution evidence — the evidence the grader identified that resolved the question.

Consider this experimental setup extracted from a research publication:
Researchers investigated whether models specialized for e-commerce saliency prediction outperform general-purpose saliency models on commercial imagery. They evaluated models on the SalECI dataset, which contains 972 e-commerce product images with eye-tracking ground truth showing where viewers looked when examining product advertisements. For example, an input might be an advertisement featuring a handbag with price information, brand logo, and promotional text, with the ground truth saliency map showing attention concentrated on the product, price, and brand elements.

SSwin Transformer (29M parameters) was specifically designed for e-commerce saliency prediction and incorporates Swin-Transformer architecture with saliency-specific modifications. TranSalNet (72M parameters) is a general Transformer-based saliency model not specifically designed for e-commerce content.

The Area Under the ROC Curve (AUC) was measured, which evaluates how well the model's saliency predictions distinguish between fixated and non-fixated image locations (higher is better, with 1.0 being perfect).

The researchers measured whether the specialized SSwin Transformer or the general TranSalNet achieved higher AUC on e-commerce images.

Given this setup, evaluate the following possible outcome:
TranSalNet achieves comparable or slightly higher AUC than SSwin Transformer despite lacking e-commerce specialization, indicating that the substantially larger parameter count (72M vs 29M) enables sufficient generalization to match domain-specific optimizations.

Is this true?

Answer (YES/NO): NO